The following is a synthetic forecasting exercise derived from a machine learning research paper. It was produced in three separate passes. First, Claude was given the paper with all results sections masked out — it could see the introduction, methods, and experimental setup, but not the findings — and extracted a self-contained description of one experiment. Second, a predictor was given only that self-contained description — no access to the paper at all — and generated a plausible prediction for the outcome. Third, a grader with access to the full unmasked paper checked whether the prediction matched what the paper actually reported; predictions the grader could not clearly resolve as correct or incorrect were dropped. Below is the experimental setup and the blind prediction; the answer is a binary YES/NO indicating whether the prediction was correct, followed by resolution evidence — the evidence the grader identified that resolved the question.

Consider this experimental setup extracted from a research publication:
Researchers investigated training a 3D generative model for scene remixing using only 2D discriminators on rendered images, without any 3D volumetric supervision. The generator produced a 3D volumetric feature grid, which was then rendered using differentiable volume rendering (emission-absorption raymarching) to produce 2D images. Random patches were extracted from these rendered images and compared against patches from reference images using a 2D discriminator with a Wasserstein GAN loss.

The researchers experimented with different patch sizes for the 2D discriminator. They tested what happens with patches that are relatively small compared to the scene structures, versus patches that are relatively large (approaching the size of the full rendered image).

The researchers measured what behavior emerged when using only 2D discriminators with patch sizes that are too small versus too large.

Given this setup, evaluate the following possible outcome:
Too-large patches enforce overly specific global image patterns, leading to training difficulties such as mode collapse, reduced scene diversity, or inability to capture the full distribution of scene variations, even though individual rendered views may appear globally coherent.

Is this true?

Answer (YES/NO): YES